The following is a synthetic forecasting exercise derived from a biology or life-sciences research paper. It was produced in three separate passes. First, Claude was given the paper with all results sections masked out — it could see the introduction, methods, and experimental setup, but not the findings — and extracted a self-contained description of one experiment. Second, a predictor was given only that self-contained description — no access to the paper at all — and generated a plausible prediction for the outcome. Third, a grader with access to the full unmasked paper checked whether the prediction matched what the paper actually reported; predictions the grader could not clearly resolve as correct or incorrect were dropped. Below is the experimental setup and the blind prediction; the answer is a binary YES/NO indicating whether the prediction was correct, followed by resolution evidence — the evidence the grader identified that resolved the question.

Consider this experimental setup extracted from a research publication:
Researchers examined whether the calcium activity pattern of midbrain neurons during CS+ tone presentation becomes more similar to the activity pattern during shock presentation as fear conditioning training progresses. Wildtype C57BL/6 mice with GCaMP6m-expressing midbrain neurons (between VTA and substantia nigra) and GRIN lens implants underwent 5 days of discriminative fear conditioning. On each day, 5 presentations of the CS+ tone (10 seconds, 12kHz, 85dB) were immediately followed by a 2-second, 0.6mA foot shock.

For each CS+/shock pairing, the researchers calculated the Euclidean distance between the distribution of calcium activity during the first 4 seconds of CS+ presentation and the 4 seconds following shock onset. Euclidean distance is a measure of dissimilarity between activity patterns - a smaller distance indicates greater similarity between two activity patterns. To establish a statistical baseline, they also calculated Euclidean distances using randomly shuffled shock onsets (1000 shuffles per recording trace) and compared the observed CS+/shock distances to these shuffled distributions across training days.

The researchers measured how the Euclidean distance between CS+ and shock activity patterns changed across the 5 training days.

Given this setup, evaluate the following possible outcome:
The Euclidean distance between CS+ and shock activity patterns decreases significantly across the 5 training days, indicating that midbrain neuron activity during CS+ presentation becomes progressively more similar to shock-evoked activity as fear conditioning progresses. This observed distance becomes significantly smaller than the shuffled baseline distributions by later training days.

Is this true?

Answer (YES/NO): YES